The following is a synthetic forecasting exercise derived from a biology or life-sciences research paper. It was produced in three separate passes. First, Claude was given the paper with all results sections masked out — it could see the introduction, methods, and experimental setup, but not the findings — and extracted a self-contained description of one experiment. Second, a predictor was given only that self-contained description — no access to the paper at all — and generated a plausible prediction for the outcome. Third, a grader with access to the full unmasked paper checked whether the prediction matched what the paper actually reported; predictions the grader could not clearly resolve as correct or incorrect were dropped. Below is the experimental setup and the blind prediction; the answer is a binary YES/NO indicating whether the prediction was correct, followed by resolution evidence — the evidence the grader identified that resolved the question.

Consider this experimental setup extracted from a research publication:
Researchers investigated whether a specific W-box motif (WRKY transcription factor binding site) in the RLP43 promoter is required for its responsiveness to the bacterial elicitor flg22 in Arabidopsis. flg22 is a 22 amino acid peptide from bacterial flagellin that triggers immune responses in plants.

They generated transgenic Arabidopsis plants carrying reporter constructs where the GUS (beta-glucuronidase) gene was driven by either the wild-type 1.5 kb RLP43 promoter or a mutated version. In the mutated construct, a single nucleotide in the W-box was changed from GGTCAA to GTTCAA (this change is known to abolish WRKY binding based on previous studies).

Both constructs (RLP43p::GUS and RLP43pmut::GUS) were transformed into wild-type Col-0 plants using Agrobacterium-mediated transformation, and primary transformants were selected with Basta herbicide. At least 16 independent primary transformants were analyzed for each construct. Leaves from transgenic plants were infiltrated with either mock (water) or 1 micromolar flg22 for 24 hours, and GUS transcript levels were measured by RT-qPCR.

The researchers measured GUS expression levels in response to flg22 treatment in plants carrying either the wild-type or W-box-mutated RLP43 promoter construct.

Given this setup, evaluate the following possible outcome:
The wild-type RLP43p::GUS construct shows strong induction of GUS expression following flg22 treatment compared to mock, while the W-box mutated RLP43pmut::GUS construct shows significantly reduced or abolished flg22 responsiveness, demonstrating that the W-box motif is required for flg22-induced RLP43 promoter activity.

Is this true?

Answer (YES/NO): YES